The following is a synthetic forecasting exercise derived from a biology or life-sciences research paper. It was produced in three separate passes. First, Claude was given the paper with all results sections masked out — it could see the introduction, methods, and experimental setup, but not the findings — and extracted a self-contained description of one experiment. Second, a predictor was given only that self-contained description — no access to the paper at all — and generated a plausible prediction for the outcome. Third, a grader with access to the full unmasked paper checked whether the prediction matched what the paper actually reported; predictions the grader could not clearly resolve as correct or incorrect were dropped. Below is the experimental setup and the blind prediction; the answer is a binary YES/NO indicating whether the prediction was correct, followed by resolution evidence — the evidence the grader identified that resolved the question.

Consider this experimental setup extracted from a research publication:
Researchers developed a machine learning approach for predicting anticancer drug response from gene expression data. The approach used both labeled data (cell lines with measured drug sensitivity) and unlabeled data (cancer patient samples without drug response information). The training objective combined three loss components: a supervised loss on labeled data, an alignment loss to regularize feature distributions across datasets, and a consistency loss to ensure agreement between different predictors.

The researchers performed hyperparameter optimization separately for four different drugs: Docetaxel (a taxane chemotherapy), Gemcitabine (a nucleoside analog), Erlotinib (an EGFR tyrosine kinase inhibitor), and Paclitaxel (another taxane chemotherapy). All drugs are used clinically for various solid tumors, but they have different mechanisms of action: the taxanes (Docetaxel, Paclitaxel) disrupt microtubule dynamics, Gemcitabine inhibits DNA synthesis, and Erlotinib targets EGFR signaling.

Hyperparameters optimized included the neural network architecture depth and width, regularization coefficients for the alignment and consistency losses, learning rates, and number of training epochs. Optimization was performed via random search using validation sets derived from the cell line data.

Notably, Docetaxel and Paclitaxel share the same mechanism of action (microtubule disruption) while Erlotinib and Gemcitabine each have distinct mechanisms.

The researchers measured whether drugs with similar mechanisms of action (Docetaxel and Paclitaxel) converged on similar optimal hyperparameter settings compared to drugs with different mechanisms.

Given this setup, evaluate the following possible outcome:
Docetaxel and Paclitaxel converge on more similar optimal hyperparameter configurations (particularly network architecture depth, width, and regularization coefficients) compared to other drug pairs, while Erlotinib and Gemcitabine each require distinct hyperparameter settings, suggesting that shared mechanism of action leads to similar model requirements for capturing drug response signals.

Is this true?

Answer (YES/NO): NO